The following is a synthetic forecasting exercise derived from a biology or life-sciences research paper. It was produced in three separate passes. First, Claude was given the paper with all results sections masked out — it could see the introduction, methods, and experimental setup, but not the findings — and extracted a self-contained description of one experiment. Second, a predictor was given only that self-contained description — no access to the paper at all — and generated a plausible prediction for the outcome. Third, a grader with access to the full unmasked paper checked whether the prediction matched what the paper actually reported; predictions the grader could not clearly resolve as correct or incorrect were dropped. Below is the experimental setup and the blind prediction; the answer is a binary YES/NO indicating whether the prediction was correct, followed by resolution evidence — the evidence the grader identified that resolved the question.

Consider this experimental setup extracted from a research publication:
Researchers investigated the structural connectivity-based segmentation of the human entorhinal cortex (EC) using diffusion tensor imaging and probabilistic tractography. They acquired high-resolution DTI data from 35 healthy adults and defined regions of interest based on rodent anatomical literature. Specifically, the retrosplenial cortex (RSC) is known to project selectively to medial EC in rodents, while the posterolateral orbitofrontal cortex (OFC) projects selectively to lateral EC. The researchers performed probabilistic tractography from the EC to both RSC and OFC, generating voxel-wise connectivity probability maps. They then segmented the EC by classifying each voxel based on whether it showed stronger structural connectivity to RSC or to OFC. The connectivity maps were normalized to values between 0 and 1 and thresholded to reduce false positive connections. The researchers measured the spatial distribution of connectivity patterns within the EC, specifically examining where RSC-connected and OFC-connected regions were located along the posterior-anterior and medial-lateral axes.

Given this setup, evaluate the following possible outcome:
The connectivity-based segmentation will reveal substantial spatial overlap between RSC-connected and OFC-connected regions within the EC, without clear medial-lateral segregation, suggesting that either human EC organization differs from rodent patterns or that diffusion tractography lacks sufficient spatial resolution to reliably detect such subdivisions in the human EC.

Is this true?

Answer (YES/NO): NO